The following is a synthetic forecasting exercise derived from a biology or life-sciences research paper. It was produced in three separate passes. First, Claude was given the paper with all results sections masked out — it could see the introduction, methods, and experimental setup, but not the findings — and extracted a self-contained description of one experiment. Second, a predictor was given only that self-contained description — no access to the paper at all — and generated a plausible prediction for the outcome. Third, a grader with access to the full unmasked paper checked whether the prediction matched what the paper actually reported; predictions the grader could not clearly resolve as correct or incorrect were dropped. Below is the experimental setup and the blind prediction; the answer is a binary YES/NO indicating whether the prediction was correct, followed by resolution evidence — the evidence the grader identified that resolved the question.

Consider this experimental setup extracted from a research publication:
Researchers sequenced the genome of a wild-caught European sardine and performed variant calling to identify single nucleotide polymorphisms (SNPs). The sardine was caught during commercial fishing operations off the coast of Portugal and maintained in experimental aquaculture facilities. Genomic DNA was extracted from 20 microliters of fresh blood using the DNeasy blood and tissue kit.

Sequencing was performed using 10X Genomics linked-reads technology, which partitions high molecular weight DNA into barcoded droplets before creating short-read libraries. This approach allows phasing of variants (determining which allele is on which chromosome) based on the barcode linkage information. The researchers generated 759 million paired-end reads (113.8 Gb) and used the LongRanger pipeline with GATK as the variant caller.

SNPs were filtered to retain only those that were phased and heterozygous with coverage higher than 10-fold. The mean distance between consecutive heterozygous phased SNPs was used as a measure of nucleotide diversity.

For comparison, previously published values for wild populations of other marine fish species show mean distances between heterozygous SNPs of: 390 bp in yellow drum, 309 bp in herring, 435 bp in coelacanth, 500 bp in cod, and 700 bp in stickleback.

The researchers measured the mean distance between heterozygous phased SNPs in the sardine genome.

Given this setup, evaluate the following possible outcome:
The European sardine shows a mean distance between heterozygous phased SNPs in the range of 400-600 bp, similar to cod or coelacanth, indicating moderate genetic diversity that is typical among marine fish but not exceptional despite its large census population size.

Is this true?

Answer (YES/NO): NO